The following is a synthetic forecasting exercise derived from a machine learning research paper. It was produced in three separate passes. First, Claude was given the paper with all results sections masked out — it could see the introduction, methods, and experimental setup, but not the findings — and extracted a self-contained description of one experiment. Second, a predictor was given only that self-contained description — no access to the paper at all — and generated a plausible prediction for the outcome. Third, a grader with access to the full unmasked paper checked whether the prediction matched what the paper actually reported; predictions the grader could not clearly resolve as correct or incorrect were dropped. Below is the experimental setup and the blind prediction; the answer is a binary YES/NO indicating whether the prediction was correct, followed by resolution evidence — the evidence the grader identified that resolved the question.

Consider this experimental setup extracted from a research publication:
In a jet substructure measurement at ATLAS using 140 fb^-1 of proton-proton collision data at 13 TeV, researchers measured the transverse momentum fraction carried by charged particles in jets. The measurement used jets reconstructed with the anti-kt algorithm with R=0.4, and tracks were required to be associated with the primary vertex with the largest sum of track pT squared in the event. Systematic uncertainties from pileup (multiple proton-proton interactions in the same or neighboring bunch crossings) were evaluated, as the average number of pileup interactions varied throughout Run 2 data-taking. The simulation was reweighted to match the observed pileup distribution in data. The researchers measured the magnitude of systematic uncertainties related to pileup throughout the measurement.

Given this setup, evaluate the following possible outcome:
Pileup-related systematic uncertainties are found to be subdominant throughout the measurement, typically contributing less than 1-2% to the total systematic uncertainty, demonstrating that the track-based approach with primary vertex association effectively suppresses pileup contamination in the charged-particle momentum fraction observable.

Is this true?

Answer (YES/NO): YES